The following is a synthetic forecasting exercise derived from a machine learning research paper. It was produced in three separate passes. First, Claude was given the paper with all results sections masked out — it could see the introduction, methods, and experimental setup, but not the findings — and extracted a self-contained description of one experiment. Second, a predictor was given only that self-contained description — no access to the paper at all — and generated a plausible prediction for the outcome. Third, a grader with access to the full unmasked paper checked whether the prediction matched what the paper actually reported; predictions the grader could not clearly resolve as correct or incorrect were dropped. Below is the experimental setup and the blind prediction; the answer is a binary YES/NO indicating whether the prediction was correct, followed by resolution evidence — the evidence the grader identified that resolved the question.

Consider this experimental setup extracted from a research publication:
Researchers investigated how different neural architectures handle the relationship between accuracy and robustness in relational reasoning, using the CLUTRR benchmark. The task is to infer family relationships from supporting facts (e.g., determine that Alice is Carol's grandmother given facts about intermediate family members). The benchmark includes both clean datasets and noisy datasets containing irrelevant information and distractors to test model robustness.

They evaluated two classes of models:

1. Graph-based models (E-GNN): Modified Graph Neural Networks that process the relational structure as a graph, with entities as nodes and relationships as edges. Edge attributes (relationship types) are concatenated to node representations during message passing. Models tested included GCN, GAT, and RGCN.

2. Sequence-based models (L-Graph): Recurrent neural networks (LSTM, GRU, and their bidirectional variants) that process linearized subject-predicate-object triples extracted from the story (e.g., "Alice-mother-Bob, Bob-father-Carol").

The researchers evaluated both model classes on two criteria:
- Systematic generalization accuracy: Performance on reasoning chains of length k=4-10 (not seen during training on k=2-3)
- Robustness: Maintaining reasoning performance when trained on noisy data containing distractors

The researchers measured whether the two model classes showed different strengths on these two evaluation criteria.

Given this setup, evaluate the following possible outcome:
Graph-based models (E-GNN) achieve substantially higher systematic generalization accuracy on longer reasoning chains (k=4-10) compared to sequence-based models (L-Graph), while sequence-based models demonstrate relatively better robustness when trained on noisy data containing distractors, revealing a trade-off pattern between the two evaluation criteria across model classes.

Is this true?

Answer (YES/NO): NO